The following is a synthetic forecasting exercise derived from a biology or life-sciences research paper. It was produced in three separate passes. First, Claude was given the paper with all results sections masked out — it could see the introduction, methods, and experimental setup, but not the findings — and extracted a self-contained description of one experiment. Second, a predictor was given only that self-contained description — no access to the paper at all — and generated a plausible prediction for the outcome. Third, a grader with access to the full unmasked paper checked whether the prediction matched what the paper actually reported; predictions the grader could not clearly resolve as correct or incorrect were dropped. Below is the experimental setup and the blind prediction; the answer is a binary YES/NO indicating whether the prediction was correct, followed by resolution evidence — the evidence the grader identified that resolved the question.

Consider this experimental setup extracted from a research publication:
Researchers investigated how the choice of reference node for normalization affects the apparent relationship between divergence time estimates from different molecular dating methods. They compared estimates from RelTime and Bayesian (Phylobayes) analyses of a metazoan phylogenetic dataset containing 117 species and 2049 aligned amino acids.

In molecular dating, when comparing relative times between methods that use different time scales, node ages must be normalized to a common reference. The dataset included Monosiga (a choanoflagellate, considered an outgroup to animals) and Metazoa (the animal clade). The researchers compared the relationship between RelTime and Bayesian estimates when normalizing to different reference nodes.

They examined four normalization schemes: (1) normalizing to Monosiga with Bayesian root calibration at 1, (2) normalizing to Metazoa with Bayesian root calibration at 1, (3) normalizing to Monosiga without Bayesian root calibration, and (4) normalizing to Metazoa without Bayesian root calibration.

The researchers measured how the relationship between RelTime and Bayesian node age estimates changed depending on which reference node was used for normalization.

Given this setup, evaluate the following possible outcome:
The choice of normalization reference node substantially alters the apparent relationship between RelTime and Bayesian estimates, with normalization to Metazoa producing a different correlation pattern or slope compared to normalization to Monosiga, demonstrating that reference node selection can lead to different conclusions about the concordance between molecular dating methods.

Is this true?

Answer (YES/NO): YES